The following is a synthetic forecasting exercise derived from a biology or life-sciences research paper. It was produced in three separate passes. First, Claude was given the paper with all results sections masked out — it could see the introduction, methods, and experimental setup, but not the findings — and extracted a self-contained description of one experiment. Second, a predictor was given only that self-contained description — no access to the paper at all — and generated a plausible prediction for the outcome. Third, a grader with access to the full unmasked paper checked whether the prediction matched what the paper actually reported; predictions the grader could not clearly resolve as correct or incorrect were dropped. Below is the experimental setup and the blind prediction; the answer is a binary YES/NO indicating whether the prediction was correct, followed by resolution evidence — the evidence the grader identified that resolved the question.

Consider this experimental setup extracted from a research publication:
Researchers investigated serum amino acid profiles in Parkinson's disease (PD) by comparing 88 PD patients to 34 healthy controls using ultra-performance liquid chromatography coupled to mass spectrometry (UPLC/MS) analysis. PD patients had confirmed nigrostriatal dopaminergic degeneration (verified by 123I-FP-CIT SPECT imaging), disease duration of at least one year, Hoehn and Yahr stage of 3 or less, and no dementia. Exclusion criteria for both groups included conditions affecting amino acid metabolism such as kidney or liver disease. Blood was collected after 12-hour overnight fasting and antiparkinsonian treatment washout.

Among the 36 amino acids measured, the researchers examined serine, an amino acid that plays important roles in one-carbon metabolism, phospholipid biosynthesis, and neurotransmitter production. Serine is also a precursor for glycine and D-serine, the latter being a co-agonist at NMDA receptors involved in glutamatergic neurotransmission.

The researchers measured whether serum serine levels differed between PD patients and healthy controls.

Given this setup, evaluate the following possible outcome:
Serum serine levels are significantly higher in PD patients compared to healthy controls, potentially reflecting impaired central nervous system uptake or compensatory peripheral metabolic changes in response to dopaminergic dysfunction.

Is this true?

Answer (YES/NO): YES